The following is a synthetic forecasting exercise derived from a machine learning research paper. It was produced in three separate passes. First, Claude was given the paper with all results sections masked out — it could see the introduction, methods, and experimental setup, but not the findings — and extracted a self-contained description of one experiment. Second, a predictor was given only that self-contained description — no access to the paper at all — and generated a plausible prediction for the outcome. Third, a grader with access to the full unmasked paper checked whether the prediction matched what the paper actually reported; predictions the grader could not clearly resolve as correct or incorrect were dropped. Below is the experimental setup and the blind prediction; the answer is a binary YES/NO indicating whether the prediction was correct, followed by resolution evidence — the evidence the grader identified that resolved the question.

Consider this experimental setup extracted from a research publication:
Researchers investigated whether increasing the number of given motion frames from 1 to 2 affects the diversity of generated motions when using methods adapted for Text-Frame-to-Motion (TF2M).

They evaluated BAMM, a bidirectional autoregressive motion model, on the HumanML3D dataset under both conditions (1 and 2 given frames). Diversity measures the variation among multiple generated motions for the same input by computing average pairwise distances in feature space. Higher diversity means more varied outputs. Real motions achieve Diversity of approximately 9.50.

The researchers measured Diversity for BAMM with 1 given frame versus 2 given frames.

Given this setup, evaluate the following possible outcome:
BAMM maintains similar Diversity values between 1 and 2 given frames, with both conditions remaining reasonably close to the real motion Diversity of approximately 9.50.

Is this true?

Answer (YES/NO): YES